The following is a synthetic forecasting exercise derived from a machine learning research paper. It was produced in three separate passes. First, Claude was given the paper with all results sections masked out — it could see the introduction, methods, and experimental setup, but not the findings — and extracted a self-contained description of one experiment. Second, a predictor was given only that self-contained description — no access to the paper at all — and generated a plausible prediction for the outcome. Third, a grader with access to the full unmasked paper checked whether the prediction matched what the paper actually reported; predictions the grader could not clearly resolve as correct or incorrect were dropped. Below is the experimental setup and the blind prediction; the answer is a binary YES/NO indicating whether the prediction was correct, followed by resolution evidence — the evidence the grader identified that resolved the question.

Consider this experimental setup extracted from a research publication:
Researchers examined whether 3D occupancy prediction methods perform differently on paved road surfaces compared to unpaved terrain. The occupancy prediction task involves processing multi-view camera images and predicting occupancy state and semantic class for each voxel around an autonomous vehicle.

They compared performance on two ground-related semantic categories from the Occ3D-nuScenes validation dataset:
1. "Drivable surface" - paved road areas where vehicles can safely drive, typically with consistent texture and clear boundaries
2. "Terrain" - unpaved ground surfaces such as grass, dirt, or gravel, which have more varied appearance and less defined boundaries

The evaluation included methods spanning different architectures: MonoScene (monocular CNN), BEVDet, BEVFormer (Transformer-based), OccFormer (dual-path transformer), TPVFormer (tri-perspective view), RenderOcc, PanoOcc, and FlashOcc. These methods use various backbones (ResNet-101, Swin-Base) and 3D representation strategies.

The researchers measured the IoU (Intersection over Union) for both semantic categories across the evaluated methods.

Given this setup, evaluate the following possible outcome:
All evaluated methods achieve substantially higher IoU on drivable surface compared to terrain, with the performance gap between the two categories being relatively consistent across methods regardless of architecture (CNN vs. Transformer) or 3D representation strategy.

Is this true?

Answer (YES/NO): NO